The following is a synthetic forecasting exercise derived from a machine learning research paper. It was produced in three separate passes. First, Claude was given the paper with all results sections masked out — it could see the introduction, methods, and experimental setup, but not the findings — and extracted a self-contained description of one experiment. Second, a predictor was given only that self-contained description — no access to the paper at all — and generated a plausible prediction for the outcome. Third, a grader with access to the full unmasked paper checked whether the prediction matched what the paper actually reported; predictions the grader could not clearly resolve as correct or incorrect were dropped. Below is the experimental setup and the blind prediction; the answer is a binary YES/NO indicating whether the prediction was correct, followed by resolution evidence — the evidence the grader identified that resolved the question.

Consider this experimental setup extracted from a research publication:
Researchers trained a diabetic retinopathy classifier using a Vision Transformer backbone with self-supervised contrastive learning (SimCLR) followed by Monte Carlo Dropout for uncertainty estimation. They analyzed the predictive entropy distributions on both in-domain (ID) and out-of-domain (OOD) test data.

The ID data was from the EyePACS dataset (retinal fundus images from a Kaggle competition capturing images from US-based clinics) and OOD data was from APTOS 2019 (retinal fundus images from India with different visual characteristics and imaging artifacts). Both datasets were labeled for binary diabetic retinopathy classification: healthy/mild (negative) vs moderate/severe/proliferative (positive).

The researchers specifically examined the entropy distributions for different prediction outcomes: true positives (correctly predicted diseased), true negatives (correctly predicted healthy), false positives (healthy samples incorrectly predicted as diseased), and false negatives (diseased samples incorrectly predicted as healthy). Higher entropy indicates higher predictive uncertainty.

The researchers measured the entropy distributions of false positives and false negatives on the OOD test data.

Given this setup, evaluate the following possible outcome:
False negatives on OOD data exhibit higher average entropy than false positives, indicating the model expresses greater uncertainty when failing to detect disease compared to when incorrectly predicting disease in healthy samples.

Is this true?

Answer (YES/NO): YES